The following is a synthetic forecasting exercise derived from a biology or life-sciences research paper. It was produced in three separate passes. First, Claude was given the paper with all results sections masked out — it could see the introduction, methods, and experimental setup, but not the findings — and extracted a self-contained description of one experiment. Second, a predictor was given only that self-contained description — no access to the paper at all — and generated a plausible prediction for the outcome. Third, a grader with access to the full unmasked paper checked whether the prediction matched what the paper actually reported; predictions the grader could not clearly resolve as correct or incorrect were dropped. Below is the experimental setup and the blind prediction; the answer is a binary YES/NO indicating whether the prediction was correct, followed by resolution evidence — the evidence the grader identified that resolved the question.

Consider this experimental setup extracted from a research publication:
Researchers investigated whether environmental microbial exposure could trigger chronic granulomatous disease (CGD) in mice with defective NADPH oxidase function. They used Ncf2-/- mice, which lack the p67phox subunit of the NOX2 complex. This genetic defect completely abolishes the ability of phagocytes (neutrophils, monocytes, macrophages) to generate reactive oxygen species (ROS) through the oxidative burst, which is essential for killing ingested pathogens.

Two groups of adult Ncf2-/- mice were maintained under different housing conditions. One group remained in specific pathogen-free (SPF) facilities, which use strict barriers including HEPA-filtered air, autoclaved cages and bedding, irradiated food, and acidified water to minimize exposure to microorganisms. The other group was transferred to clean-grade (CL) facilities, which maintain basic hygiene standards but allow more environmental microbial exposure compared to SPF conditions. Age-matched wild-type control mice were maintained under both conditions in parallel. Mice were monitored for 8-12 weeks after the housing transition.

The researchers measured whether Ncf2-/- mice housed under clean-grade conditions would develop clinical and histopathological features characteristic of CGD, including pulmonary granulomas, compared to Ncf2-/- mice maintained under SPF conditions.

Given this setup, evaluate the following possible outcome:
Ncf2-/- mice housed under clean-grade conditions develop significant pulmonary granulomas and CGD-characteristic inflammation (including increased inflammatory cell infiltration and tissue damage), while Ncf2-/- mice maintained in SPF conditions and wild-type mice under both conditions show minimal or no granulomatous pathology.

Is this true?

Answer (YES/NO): YES